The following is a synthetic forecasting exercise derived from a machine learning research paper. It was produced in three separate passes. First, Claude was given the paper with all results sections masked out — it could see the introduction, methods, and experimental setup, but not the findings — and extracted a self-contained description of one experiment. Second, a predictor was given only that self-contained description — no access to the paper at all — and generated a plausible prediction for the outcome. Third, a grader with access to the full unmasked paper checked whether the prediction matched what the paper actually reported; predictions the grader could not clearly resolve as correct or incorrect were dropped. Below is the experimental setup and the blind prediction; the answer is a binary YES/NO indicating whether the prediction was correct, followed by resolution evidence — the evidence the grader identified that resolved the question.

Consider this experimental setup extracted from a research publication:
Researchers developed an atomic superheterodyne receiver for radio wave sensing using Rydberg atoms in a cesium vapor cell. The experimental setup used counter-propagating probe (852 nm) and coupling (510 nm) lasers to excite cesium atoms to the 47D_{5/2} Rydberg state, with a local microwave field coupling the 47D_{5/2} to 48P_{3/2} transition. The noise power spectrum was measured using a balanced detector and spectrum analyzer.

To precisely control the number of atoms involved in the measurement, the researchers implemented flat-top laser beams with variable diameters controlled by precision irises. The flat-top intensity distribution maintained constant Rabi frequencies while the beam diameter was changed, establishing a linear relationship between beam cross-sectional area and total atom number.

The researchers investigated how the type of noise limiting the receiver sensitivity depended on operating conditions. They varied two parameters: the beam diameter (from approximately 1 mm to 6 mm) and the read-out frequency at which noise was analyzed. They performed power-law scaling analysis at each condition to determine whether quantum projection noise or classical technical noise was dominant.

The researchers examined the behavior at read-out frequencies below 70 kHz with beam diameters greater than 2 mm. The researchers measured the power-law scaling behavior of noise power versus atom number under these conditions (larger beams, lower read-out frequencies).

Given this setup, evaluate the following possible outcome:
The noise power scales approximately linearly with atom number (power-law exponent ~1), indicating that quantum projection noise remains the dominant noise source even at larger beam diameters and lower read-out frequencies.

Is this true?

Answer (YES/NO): NO